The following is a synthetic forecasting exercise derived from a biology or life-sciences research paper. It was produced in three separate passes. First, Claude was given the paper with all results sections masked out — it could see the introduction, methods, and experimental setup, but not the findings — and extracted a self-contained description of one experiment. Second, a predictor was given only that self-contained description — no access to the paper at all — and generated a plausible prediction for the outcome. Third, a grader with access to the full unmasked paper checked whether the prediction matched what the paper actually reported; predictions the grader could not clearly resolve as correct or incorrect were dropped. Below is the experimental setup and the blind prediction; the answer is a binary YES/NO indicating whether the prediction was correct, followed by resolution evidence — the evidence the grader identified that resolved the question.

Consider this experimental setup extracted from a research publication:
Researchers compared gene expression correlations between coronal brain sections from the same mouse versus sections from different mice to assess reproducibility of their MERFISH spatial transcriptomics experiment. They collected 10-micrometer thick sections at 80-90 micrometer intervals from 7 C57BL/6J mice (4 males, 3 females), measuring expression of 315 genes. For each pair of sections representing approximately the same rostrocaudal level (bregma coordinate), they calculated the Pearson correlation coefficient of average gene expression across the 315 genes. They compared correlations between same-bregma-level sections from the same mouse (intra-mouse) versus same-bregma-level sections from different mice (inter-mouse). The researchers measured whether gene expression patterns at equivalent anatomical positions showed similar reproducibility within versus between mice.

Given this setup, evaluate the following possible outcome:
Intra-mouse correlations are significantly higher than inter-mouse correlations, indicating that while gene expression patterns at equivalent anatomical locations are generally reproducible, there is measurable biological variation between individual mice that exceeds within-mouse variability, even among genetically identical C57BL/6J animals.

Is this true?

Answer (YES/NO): NO